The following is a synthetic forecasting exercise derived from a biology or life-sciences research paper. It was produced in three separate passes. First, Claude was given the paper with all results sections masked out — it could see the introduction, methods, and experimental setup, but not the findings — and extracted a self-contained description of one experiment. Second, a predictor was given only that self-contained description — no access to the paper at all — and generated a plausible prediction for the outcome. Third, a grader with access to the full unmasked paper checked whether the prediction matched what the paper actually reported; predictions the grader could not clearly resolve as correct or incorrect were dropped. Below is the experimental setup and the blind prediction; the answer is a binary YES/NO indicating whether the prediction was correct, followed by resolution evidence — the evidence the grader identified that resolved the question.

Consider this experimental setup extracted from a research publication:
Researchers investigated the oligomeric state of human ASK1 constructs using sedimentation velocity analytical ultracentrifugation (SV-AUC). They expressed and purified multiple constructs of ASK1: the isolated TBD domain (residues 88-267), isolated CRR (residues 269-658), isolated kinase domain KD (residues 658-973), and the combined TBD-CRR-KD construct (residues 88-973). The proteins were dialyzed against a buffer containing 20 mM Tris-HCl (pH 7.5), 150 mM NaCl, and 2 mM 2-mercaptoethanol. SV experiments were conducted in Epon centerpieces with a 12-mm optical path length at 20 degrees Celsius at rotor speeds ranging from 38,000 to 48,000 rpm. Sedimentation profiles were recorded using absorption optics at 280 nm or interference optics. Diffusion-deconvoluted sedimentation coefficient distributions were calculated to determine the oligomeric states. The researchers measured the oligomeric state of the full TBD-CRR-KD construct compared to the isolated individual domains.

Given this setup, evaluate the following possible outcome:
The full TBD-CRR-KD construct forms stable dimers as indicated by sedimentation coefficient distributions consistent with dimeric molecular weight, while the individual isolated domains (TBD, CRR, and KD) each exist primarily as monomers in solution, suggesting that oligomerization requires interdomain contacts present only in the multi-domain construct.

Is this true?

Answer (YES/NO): NO